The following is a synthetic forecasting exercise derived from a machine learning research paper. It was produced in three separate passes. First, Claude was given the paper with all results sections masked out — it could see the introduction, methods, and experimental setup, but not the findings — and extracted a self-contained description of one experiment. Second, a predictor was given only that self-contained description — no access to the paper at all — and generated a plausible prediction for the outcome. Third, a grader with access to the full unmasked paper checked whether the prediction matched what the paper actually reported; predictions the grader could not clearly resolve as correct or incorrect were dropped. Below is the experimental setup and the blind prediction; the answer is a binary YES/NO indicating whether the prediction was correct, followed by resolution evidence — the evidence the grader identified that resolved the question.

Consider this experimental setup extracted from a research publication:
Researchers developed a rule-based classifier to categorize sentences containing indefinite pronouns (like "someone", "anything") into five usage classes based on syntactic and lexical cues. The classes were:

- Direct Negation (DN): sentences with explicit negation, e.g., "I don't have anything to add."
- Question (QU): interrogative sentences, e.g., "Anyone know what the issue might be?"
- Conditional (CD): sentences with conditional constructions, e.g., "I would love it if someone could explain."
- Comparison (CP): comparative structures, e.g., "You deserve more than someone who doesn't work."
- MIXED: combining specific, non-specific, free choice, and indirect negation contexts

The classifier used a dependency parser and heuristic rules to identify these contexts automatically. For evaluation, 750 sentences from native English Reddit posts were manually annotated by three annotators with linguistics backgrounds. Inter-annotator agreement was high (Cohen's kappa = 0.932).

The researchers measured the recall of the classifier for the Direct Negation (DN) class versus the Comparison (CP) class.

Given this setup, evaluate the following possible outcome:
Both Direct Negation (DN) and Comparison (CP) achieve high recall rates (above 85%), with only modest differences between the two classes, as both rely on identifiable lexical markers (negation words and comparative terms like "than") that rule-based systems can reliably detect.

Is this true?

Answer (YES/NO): NO